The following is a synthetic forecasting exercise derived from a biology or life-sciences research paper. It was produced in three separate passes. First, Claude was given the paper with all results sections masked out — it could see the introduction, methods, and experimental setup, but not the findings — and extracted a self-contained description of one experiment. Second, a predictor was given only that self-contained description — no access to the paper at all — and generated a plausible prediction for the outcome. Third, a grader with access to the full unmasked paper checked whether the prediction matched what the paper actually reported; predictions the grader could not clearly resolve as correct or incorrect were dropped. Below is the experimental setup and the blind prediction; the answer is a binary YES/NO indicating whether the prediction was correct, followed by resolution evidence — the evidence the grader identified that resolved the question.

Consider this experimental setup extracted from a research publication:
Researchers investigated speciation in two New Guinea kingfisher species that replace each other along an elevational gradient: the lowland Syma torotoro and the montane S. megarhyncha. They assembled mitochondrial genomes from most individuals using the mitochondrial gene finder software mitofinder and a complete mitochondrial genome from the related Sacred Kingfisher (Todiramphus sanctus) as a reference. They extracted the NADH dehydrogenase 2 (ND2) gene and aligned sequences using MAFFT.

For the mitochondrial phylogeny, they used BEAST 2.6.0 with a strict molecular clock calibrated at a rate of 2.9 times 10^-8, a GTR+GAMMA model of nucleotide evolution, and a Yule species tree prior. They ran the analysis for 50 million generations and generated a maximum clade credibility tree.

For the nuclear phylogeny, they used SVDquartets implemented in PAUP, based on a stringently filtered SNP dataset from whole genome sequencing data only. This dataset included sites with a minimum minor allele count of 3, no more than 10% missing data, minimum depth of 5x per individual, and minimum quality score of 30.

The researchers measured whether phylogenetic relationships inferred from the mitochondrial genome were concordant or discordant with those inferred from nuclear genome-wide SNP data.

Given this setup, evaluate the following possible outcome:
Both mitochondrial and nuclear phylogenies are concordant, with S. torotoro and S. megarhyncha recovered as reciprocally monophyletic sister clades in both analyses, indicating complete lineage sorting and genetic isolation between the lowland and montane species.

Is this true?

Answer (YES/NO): NO